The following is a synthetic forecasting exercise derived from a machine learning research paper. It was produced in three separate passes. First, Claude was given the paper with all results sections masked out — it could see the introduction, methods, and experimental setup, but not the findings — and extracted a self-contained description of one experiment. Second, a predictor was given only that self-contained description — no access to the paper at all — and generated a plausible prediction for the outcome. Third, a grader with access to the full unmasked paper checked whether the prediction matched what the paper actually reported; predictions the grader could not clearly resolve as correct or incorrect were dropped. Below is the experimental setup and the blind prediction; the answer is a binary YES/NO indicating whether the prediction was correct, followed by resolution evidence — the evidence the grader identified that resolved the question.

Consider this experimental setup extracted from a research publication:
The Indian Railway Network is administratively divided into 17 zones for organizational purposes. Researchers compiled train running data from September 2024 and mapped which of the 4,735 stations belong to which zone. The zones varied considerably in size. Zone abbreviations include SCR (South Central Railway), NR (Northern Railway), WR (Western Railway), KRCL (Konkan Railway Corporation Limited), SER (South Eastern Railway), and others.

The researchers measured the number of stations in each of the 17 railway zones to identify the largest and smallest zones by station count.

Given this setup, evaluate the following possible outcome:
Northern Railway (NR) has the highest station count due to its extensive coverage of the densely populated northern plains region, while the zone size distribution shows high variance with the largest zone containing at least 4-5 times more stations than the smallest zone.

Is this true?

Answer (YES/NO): NO